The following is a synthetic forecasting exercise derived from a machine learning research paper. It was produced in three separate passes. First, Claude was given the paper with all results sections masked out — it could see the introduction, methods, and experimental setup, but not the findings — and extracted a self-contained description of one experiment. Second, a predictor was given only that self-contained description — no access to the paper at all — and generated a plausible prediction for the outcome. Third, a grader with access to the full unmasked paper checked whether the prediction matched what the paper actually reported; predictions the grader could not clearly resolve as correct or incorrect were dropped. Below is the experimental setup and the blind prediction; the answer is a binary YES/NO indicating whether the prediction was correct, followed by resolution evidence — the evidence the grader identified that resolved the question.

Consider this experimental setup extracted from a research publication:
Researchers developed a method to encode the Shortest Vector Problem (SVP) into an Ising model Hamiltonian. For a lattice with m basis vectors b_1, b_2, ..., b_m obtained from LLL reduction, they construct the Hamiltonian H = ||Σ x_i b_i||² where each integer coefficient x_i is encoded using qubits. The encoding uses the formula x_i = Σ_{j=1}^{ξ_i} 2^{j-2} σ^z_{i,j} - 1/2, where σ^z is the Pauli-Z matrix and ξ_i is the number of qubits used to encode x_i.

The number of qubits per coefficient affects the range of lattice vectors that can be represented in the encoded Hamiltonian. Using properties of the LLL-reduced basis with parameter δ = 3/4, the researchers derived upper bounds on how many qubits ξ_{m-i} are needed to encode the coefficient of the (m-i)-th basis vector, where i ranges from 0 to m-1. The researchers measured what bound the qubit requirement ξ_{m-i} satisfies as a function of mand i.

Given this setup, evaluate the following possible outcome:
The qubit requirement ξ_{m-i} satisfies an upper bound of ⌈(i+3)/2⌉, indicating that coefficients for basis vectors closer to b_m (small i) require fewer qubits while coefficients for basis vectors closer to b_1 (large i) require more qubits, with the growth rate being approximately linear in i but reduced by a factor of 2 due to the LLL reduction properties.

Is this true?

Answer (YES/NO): NO